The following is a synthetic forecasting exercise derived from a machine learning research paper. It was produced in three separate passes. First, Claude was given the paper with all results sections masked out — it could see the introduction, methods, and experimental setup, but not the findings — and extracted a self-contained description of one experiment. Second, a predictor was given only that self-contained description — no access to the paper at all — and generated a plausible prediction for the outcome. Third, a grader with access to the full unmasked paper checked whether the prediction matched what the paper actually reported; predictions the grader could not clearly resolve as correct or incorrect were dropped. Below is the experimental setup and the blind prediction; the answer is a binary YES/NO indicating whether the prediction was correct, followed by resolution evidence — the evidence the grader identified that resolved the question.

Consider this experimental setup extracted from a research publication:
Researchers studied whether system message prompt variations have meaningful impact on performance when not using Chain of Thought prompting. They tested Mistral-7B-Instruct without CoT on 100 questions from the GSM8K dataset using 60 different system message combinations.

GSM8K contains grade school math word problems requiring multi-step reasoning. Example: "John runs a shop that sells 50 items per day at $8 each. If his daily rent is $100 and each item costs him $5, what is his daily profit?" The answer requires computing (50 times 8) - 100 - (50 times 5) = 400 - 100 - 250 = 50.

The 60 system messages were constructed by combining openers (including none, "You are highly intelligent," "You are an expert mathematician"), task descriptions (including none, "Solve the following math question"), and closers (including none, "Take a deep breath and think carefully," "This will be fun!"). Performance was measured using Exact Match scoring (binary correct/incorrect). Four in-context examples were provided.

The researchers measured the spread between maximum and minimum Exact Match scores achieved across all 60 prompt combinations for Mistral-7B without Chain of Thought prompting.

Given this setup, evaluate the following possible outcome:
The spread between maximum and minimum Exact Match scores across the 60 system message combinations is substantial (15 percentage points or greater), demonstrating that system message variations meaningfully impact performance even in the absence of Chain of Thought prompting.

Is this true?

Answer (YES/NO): NO